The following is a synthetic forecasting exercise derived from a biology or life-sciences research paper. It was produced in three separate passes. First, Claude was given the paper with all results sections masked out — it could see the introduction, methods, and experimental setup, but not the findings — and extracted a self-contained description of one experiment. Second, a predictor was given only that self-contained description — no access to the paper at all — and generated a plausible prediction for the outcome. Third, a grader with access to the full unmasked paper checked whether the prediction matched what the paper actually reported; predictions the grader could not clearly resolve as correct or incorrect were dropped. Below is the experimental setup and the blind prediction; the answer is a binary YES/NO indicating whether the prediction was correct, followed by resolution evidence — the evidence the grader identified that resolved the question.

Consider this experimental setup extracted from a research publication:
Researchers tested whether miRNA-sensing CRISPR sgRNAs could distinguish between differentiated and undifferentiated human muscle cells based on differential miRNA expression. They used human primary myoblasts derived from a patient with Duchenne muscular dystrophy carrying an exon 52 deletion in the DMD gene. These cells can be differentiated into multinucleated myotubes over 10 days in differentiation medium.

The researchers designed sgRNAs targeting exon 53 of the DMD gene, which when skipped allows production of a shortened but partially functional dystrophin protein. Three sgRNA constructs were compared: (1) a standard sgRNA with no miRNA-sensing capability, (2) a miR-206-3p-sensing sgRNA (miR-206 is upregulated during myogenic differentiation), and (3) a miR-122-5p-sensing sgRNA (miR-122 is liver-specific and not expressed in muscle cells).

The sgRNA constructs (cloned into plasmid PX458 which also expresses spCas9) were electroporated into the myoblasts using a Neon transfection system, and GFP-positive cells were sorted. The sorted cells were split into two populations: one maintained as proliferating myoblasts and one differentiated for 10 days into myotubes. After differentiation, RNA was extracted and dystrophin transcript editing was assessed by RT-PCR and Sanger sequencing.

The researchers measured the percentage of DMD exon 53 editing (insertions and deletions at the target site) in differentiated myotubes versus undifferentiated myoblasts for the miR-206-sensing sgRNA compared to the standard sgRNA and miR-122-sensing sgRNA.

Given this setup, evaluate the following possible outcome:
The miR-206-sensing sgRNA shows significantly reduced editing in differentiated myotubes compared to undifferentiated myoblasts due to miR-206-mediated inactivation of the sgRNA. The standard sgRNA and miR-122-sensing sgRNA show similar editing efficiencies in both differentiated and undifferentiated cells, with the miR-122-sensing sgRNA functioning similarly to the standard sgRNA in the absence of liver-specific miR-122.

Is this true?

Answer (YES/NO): NO